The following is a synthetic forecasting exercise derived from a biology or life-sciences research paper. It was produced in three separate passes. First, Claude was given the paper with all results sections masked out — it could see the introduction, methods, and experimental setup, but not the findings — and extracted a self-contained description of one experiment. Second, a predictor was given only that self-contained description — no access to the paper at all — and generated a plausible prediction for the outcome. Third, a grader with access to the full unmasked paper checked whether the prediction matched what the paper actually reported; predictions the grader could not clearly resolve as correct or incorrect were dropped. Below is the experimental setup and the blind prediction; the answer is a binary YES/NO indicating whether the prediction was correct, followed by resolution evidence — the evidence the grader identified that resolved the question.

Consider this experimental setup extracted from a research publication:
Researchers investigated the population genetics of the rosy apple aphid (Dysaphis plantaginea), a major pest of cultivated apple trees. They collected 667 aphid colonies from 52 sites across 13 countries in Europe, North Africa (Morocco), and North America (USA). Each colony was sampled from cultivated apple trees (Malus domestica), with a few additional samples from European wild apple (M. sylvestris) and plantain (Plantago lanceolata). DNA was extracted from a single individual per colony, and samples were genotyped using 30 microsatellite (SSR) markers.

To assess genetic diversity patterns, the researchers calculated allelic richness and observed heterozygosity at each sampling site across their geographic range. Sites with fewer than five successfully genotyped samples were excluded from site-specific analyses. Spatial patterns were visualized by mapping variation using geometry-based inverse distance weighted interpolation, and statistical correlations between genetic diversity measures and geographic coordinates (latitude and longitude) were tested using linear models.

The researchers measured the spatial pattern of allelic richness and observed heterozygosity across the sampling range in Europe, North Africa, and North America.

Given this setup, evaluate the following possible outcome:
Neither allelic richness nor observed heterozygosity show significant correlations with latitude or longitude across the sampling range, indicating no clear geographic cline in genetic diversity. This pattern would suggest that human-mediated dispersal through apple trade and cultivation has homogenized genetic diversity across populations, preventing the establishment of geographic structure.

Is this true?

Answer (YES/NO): NO